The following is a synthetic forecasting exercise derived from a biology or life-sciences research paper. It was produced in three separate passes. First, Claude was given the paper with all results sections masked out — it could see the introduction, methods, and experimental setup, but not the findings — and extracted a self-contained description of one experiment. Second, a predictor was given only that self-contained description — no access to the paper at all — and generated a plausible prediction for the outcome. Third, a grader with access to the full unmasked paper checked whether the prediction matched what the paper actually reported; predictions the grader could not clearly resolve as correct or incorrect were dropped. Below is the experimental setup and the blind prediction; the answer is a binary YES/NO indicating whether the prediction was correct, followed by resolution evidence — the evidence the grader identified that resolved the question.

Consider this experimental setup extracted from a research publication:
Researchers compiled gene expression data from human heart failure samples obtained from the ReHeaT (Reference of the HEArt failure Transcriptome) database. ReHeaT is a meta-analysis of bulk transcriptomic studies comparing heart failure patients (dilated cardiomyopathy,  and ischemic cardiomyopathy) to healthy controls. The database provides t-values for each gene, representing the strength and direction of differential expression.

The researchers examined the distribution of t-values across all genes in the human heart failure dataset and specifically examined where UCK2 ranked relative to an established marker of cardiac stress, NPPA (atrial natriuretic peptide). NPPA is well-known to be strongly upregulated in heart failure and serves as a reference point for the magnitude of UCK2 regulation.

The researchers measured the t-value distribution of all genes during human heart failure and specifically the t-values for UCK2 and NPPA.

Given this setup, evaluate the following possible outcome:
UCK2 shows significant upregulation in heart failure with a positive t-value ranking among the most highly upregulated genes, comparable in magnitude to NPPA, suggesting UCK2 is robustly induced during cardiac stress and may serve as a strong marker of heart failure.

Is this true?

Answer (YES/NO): NO